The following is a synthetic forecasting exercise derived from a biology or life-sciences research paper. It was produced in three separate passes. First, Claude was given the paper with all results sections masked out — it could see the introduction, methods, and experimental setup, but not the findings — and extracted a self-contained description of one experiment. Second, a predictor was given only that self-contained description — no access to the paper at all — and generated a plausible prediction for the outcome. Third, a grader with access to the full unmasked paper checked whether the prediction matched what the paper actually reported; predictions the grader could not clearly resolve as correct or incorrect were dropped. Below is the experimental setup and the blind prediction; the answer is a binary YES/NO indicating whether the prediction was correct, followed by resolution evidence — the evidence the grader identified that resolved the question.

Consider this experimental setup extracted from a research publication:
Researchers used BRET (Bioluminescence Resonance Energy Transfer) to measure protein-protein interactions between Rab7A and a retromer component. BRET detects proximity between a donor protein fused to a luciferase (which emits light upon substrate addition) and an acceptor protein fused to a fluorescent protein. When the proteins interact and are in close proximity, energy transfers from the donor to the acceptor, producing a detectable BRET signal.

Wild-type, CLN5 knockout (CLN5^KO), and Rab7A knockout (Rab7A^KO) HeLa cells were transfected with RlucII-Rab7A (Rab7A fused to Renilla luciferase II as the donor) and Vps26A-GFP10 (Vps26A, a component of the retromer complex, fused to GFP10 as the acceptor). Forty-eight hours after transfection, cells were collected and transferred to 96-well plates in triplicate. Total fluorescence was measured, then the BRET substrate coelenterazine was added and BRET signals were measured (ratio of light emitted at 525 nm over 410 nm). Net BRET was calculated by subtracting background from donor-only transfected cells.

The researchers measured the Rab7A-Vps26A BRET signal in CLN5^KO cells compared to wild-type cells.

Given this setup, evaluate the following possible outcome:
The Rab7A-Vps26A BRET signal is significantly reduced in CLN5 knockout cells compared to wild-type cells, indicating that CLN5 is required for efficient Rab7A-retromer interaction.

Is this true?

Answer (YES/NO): YES